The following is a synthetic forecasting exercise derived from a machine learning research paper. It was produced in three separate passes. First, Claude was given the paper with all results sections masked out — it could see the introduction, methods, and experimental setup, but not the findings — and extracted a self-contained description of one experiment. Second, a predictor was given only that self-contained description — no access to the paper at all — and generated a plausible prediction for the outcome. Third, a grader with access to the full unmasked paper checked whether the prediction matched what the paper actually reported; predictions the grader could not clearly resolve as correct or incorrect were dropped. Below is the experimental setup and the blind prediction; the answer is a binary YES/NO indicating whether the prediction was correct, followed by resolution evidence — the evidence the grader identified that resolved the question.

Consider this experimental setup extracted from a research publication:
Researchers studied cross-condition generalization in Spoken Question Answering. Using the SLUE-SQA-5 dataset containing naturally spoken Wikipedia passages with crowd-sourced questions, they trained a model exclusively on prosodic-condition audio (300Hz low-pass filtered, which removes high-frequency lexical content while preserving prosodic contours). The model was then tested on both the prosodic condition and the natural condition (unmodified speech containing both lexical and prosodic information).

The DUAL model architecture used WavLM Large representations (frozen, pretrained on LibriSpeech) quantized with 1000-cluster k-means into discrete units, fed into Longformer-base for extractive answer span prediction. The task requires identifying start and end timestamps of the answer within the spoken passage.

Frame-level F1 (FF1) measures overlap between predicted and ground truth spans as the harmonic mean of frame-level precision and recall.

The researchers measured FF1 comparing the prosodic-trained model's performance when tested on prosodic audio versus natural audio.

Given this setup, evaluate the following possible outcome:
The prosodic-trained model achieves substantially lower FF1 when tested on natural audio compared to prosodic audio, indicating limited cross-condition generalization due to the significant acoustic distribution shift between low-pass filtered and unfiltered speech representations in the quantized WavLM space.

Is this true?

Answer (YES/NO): YES